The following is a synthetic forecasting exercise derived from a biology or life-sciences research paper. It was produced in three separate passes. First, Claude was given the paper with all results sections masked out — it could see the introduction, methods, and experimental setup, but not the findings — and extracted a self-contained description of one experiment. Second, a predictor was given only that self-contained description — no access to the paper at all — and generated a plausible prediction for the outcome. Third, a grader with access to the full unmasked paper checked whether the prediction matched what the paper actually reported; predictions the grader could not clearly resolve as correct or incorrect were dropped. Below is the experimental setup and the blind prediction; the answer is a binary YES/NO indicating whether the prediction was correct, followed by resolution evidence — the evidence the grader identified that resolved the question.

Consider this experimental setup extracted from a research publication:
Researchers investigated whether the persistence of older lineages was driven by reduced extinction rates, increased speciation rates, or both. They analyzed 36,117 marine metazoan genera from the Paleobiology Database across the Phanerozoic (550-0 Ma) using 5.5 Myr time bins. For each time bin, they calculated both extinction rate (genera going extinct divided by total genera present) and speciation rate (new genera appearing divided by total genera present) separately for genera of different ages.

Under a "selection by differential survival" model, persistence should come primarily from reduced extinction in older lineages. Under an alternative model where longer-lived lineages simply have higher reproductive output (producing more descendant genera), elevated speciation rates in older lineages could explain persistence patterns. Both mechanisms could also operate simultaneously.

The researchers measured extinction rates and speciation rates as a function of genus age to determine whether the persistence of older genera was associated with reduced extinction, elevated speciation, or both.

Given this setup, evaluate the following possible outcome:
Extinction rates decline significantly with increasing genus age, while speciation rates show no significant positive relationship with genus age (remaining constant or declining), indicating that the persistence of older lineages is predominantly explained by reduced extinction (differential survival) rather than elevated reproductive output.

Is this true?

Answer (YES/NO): YES